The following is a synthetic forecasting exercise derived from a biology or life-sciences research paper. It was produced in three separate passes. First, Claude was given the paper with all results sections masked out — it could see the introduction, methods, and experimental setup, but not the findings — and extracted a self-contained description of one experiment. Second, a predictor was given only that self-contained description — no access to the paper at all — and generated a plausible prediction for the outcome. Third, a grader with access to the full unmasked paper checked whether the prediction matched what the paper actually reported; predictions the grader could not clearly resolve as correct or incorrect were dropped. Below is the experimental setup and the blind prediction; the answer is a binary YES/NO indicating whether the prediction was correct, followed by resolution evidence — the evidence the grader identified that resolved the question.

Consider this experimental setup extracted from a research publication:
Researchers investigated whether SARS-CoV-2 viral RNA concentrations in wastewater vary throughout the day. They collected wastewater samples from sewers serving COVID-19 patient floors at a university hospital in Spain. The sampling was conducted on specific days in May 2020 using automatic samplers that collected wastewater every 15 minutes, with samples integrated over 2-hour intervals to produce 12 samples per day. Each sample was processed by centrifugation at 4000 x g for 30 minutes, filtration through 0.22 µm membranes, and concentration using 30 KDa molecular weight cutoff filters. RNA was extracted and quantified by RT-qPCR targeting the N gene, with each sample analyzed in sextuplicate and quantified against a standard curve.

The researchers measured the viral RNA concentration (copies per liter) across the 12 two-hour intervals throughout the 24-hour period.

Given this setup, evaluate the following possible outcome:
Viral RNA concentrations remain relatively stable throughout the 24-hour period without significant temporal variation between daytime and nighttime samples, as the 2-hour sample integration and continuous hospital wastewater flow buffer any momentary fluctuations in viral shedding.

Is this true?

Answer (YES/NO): NO